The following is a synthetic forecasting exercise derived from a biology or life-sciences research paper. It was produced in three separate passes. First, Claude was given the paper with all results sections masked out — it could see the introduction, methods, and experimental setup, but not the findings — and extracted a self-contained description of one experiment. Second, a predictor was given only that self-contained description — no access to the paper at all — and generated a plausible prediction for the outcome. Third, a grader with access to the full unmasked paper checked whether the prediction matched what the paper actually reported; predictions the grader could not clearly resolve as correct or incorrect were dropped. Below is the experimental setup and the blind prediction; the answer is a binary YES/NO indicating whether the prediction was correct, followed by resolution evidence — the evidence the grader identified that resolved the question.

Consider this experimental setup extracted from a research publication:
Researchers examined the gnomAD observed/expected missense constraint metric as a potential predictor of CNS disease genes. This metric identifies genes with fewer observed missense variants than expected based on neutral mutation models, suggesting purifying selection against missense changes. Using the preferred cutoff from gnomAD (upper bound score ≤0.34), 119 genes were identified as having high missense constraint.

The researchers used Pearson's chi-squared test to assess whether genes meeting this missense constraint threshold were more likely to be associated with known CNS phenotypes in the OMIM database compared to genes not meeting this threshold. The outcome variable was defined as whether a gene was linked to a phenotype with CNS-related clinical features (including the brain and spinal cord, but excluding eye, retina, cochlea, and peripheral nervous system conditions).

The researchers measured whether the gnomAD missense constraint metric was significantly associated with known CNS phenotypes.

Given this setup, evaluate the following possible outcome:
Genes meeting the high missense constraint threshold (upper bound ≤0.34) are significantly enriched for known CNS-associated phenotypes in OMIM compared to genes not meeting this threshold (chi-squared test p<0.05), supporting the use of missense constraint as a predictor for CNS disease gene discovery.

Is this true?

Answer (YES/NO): YES